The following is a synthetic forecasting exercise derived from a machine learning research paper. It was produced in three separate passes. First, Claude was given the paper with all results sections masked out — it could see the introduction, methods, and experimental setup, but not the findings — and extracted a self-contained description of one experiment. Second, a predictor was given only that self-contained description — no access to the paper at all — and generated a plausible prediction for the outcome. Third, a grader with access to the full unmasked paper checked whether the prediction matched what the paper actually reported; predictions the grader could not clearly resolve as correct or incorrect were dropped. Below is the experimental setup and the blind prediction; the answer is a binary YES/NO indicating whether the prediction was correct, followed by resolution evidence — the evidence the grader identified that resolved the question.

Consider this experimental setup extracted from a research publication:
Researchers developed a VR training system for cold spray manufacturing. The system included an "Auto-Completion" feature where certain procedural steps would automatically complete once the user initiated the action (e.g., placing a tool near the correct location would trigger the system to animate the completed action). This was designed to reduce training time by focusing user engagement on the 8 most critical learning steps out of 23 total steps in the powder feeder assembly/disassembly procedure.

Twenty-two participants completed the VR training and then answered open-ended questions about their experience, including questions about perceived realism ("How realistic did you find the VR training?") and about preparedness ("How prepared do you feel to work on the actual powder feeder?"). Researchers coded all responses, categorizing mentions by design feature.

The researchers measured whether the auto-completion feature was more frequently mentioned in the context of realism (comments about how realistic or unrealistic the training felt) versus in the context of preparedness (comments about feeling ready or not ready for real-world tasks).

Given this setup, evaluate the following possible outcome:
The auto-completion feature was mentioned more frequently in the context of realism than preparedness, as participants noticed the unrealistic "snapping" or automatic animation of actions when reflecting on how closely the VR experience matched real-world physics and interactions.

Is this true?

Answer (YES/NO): YES